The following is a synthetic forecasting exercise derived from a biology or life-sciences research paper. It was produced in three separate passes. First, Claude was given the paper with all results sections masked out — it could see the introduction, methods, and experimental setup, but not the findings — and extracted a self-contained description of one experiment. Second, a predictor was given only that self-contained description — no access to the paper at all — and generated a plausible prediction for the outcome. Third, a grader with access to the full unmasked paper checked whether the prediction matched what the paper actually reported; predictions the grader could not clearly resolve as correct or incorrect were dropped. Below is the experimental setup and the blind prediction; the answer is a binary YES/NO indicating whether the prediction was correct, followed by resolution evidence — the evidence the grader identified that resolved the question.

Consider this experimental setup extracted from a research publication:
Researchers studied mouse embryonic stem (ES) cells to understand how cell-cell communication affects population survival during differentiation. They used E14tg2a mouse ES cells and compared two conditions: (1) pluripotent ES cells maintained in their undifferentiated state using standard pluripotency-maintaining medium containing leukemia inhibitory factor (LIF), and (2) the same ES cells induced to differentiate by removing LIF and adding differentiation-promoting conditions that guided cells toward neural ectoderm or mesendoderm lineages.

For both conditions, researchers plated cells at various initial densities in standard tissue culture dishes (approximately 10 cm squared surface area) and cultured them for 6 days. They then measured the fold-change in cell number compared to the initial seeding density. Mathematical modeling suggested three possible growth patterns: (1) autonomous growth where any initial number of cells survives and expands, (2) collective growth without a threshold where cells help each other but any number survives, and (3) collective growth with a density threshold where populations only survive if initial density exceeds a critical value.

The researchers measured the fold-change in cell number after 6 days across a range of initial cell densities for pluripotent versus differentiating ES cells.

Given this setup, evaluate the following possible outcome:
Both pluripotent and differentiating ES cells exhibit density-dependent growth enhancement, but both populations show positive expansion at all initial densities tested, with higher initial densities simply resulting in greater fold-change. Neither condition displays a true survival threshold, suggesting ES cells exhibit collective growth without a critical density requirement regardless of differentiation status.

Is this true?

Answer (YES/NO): NO